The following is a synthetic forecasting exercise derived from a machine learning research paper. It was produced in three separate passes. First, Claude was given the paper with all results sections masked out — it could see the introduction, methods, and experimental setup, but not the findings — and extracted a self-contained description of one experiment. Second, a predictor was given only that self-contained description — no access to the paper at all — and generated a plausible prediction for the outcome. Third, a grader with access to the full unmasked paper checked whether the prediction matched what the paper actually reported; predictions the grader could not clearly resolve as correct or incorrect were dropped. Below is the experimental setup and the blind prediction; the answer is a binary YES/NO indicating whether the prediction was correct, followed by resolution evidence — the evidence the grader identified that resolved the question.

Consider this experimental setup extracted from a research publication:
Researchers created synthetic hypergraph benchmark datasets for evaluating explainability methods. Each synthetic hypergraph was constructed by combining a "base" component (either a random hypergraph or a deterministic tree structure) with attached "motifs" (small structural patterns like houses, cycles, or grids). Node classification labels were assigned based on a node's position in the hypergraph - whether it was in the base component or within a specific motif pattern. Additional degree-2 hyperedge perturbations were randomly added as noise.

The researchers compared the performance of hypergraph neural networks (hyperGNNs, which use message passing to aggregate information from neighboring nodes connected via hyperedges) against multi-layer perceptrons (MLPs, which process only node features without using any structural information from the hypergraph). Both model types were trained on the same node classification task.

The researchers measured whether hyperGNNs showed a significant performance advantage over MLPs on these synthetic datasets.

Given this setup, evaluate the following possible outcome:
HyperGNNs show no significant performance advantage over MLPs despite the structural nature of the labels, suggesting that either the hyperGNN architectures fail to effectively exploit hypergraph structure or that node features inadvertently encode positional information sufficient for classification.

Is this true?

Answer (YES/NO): NO